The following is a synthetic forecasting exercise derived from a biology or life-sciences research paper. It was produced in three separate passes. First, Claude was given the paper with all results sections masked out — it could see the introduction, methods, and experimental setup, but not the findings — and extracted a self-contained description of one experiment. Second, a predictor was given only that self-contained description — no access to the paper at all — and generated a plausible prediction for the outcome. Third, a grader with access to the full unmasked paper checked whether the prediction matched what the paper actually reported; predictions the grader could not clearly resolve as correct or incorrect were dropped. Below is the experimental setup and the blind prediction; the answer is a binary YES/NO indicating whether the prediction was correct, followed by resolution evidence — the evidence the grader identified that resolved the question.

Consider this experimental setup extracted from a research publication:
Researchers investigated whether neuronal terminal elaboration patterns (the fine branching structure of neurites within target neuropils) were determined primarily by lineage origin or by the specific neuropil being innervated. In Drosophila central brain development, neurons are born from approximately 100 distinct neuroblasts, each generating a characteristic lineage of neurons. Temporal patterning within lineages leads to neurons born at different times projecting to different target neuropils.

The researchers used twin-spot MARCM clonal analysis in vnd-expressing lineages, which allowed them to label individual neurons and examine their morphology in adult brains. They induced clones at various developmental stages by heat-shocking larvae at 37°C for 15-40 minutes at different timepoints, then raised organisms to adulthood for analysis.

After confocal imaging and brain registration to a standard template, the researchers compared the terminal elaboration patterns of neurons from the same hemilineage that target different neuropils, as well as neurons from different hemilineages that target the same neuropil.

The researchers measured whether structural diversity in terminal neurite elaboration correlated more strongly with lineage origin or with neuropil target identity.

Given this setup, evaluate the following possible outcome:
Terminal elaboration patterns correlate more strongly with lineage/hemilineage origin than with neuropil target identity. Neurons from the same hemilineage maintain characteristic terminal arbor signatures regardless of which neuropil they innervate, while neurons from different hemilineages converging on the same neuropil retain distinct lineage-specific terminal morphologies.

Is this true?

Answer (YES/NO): NO